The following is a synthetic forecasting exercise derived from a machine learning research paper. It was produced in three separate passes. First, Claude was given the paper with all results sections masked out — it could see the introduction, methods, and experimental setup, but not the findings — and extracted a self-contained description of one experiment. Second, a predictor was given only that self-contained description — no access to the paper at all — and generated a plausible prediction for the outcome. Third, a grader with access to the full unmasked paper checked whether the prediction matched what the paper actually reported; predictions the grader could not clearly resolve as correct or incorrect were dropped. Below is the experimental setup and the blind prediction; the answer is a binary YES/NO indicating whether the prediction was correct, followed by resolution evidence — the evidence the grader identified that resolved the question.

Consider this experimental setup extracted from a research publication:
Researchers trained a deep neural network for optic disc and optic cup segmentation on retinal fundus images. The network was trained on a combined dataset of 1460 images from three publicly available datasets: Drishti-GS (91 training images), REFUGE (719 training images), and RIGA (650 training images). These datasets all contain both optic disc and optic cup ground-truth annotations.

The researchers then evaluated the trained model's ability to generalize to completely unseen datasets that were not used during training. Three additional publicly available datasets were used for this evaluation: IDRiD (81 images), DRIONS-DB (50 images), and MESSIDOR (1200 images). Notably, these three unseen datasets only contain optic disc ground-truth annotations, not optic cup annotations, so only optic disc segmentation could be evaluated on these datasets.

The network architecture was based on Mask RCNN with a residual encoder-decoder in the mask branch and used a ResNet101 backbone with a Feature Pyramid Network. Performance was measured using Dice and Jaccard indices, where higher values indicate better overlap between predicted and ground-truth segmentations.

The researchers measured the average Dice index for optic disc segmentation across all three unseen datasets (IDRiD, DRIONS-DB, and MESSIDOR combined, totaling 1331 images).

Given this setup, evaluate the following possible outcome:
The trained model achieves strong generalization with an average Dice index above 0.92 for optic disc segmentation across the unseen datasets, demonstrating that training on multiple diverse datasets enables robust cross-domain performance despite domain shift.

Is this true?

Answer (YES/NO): YES